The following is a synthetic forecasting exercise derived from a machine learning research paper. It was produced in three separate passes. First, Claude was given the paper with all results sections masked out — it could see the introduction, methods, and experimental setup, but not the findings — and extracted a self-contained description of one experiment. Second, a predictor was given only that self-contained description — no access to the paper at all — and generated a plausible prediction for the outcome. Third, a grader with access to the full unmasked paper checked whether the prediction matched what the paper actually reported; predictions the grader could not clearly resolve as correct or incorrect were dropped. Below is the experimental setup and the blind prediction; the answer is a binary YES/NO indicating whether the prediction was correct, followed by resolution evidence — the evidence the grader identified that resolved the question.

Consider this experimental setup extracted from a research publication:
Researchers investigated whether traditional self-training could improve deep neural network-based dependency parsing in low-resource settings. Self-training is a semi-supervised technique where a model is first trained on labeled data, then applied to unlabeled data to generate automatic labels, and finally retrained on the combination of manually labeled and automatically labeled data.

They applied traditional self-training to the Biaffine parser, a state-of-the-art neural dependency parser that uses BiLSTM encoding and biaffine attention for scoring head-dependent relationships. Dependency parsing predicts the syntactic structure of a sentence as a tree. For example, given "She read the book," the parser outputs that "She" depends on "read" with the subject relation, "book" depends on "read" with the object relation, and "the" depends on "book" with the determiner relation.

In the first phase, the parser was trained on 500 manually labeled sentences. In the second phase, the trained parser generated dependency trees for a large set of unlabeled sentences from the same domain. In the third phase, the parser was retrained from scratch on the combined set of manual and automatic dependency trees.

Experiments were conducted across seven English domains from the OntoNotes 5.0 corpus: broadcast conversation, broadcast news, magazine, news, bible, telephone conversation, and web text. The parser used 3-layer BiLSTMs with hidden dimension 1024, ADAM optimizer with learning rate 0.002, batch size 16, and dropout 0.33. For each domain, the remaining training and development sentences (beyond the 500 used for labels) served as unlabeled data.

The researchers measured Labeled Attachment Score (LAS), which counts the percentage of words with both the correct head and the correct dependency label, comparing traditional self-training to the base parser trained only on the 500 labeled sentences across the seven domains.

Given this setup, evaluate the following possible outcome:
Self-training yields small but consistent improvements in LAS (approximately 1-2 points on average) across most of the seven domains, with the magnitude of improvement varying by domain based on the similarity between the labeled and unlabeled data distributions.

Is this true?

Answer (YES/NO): NO